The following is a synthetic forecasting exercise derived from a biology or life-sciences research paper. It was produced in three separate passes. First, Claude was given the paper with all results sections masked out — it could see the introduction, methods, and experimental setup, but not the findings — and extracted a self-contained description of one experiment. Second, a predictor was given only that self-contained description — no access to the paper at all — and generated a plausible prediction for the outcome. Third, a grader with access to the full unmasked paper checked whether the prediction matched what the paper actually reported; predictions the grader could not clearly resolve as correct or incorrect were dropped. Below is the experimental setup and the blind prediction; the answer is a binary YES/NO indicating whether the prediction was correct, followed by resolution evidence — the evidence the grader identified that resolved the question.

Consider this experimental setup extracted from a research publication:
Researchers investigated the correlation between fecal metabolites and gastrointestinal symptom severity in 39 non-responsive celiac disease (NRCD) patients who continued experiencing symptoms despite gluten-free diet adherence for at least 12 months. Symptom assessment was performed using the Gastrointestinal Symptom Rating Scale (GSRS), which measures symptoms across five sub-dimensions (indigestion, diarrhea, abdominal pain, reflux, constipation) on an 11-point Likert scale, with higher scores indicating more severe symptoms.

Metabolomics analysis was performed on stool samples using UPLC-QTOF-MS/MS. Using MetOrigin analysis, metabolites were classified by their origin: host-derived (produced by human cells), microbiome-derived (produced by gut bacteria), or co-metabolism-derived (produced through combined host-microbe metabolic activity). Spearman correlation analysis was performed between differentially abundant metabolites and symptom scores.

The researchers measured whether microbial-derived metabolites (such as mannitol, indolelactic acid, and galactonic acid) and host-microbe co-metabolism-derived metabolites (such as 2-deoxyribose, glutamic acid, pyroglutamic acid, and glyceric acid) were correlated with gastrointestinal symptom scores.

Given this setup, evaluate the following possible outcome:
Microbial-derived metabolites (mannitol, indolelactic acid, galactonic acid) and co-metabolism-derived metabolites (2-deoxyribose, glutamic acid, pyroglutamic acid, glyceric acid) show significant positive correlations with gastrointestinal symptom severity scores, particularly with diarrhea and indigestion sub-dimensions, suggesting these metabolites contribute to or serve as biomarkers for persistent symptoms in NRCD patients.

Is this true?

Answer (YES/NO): NO